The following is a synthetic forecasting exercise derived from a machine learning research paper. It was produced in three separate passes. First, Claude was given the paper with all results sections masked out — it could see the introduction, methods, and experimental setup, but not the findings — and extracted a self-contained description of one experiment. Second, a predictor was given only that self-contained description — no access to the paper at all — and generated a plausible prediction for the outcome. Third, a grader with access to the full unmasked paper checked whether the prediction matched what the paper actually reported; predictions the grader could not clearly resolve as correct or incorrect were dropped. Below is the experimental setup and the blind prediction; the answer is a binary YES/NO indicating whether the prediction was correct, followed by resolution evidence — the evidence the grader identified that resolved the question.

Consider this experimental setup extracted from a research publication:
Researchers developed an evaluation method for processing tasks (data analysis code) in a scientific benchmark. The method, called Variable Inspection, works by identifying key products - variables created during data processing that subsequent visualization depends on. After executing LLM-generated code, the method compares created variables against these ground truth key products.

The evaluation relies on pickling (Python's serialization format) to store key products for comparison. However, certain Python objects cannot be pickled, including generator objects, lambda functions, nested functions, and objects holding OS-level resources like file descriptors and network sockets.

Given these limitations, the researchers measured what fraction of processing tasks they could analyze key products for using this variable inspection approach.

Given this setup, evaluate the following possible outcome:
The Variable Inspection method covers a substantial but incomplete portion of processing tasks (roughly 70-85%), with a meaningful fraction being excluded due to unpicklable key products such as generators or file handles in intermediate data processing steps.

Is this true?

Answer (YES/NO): YES